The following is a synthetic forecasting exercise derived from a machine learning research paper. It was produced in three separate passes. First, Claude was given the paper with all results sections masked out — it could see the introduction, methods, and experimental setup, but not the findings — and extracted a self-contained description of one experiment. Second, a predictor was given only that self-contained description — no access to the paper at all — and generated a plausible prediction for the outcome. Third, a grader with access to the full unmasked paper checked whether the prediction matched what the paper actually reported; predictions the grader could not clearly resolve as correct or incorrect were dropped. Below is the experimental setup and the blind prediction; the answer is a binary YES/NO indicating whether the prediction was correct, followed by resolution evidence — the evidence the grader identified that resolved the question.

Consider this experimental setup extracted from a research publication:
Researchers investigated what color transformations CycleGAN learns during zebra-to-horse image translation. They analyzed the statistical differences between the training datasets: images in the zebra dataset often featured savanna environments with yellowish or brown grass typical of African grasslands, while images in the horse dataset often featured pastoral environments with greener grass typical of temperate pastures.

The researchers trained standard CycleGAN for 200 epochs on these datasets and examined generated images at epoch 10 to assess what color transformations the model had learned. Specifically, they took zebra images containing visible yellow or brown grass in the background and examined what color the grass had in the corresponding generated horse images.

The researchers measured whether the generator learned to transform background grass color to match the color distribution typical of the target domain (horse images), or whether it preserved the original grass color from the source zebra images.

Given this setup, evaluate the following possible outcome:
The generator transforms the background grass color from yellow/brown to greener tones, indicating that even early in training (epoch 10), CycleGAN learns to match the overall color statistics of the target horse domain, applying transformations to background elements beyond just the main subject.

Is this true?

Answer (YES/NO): YES